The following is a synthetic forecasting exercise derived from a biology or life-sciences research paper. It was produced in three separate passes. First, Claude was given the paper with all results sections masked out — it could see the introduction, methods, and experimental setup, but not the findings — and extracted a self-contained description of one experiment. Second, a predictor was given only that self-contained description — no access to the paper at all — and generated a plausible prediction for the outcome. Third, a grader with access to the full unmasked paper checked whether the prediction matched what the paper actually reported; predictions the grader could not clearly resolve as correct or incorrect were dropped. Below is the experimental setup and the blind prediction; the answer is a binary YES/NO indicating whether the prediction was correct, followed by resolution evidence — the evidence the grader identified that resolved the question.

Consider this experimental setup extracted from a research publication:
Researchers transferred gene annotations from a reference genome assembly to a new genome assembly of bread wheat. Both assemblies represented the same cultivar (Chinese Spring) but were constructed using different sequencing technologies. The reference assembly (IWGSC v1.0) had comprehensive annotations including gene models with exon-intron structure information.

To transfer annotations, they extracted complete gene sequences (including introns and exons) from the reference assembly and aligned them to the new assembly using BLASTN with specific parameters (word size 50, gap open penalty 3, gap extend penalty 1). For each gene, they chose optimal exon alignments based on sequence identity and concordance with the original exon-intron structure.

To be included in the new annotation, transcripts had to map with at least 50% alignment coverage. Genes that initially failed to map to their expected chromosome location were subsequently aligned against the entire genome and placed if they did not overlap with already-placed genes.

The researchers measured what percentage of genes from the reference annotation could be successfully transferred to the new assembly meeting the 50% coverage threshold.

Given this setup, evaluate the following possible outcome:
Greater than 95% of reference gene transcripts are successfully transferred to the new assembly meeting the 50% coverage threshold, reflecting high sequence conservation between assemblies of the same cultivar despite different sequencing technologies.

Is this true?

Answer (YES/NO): YES